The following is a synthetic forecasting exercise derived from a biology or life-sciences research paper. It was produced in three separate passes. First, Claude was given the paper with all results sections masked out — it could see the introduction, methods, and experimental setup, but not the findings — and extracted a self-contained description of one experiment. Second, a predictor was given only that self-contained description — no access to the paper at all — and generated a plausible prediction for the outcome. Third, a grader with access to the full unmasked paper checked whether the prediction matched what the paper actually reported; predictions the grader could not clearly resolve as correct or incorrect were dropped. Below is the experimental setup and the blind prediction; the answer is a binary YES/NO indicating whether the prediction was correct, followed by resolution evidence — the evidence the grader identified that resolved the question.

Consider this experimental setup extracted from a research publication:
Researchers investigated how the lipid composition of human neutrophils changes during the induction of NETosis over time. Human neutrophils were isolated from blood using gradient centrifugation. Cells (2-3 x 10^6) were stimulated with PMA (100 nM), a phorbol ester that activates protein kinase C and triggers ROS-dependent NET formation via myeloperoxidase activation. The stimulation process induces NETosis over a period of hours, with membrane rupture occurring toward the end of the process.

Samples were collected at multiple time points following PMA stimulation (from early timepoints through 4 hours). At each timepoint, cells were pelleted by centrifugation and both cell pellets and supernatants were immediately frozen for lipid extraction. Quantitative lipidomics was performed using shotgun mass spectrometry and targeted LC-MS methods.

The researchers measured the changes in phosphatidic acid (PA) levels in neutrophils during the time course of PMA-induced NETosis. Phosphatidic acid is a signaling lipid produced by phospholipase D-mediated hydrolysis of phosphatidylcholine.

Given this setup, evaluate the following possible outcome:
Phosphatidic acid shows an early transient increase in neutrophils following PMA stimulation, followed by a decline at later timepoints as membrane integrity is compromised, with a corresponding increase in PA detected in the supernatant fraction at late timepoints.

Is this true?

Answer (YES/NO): NO